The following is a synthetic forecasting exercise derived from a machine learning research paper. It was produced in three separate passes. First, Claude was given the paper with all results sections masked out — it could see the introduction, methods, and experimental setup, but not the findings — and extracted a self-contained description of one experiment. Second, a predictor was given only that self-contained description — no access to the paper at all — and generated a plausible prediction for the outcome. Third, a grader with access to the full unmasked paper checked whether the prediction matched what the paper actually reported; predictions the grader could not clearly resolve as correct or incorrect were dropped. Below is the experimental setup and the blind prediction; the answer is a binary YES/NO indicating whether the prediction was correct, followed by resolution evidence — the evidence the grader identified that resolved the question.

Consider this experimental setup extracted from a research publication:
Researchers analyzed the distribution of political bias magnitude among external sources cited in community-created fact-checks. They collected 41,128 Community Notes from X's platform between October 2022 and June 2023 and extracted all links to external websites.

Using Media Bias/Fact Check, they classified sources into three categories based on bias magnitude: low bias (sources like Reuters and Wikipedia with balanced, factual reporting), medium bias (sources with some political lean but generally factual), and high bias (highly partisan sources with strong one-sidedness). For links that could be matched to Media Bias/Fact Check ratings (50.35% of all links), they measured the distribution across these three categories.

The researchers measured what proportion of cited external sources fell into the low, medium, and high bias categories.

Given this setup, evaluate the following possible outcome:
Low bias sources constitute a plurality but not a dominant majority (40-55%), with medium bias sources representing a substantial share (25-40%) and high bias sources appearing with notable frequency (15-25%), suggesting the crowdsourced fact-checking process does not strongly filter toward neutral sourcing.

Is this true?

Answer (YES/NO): NO